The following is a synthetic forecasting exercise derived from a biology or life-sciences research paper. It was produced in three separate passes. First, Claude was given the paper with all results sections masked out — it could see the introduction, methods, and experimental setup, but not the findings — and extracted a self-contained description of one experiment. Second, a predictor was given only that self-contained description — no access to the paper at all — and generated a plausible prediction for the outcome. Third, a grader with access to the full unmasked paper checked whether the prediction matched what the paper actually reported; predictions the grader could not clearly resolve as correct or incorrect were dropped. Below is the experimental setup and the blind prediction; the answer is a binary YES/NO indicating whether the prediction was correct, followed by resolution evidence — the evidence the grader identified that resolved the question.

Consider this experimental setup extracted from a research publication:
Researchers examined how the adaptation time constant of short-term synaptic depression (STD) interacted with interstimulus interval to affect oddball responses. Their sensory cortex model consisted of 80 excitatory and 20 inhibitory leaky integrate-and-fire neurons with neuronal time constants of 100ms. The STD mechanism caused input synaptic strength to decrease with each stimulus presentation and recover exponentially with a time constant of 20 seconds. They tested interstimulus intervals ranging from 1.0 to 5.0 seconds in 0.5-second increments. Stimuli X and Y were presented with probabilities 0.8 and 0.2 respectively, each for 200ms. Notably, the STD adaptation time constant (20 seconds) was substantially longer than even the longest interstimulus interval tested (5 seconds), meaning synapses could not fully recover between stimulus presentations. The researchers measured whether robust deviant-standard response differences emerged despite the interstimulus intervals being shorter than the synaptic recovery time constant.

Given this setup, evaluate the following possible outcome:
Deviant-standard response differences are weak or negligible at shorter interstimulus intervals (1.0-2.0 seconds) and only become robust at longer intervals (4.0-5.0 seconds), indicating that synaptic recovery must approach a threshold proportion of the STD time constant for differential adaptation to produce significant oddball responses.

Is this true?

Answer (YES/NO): NO